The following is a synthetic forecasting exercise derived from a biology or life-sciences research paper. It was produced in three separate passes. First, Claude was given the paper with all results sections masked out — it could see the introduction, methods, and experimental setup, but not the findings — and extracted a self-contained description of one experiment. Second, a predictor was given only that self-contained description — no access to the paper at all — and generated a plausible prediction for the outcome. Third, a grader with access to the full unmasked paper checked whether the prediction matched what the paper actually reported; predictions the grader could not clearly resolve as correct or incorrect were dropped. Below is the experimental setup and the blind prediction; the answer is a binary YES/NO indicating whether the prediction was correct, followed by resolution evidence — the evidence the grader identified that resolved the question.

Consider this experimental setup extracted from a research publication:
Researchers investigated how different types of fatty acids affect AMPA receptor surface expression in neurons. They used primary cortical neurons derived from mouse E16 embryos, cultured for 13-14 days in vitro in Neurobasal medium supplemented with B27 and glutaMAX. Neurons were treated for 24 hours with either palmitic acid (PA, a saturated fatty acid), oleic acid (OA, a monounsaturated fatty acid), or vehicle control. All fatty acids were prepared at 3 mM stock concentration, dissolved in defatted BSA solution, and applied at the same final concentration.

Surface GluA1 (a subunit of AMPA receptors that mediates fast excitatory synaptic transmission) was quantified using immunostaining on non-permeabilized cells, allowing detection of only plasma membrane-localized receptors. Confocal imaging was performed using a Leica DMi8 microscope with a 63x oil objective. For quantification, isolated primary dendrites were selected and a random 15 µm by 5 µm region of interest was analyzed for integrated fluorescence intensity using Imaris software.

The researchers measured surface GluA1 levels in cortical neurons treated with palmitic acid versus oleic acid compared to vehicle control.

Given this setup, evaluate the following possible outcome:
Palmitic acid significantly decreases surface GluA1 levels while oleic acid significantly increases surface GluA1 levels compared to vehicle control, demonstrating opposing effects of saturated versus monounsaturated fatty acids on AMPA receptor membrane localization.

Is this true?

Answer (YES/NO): YES